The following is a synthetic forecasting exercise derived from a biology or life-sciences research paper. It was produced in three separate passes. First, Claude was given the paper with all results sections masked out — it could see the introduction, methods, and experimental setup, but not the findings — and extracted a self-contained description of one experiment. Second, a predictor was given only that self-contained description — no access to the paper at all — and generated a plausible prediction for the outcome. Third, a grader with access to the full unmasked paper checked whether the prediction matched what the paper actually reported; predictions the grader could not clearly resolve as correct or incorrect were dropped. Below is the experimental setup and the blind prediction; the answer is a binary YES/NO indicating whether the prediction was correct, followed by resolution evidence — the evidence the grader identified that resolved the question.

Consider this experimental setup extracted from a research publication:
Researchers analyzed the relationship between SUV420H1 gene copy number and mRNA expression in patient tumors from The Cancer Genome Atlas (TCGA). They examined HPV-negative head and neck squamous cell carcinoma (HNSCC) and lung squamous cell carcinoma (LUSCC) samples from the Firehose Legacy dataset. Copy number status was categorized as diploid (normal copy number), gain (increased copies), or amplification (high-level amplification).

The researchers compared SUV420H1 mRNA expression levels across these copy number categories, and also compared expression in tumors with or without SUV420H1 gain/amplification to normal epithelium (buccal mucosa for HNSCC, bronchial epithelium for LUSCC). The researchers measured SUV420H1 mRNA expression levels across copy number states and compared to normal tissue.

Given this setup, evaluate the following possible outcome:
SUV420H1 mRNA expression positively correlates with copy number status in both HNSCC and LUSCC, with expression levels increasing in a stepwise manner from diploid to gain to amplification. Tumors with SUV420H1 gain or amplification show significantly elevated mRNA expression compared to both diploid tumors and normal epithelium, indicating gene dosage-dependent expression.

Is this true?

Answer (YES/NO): YES